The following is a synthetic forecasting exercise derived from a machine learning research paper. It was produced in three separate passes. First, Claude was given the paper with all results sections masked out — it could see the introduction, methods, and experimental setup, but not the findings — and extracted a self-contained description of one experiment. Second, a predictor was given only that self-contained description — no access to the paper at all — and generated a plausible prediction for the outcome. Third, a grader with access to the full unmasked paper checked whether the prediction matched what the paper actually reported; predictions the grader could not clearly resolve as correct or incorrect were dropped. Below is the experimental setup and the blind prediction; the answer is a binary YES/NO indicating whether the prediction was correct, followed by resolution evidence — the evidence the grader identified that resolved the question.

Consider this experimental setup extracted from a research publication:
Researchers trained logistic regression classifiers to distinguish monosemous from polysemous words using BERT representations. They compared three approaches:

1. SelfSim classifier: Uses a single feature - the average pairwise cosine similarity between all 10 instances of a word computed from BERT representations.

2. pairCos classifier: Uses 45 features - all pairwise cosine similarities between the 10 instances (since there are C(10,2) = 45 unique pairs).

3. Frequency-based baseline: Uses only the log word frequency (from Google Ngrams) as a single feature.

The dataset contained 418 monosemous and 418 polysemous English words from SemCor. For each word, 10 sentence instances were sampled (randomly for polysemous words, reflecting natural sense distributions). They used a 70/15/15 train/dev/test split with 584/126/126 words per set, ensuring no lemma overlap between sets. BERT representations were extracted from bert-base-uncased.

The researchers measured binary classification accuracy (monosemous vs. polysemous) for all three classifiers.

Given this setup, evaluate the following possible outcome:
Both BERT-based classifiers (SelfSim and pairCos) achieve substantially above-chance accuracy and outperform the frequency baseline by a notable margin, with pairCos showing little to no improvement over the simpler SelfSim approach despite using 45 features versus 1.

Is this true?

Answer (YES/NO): NO